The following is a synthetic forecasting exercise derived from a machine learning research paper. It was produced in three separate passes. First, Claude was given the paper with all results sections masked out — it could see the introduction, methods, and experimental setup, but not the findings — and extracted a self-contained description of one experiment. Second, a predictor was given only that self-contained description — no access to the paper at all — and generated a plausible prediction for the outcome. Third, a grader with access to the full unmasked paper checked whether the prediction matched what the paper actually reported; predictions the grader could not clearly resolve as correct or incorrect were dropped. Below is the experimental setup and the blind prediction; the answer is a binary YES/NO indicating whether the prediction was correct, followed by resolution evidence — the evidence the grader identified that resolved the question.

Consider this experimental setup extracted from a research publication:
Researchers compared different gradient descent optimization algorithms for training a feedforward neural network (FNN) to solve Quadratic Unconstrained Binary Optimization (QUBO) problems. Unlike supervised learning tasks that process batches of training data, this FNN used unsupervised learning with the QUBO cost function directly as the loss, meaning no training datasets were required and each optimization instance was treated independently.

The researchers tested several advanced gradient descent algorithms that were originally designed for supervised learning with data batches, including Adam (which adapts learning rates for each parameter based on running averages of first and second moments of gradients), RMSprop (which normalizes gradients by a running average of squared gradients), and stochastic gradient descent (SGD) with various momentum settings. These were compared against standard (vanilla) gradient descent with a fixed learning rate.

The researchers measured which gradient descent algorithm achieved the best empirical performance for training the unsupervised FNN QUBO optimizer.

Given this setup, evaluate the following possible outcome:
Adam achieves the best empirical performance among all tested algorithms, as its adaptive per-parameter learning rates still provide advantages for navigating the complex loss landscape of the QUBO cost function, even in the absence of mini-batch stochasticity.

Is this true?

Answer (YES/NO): NO